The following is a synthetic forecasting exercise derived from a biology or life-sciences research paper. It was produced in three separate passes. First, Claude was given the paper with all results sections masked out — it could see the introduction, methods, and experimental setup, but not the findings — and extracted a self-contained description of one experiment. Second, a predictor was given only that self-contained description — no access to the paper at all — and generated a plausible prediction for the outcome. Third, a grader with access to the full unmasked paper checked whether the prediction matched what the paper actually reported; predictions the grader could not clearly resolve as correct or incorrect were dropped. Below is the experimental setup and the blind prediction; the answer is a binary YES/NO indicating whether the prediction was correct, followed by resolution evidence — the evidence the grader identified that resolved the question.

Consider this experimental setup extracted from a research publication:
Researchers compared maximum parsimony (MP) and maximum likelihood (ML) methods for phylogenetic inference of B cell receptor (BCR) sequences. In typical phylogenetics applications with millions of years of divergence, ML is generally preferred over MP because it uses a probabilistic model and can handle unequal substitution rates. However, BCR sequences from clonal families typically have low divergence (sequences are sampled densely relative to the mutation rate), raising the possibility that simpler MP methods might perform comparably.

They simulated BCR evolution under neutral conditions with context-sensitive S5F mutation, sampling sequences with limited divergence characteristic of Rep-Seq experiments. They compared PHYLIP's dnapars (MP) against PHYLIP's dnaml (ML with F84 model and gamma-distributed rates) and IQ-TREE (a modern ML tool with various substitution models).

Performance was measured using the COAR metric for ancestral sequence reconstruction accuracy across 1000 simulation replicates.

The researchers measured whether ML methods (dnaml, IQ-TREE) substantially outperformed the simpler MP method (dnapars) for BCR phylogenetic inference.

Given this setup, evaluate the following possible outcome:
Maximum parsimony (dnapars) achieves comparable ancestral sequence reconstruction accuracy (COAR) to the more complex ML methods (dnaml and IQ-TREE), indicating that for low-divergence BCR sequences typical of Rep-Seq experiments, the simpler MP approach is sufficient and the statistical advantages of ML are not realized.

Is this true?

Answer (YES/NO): YES